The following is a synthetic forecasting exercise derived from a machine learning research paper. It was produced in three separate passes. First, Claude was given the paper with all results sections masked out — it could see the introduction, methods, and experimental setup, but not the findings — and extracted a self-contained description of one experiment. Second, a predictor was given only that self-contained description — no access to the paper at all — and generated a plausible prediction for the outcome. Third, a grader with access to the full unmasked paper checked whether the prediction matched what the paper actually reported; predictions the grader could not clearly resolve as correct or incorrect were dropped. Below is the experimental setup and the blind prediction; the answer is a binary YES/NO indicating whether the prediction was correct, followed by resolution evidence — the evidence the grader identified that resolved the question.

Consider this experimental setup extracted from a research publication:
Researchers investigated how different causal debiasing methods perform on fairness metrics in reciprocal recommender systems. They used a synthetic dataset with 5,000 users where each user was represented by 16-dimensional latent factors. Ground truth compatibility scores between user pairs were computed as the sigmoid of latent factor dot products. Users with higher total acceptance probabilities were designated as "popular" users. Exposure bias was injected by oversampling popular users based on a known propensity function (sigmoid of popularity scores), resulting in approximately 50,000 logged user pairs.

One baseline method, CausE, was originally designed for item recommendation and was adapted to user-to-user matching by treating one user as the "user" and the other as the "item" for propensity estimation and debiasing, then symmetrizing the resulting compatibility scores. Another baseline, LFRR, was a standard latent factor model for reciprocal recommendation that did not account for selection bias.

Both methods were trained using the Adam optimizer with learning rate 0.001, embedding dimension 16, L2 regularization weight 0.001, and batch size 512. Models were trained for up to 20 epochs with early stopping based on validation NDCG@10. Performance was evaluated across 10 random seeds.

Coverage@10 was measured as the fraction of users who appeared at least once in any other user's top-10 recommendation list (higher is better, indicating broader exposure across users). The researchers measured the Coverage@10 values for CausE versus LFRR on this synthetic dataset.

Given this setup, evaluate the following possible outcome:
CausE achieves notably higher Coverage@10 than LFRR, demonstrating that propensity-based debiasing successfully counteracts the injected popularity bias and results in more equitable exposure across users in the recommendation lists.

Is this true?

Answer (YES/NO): NO